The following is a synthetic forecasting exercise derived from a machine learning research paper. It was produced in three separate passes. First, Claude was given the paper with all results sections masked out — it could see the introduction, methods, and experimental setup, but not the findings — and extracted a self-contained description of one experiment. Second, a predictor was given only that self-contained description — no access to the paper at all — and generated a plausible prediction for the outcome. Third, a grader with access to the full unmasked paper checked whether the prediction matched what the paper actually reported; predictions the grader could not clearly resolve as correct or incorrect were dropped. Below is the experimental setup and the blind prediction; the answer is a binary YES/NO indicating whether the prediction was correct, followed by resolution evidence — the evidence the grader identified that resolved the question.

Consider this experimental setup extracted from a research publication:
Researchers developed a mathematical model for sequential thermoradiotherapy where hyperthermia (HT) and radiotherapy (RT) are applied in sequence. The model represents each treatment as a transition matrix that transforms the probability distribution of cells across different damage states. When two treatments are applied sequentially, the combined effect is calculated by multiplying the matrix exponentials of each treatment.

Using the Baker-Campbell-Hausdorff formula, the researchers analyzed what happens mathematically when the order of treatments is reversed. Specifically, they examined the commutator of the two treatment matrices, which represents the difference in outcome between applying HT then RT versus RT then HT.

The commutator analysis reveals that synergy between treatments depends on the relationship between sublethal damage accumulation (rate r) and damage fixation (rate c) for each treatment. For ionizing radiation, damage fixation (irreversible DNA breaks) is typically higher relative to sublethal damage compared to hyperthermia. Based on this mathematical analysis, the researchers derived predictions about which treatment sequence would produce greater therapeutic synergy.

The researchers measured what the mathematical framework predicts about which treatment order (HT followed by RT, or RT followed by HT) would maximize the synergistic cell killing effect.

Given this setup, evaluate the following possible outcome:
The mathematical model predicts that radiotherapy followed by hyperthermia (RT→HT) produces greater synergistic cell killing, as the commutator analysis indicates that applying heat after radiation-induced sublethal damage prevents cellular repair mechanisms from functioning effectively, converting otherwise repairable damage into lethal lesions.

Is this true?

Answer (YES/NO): NO